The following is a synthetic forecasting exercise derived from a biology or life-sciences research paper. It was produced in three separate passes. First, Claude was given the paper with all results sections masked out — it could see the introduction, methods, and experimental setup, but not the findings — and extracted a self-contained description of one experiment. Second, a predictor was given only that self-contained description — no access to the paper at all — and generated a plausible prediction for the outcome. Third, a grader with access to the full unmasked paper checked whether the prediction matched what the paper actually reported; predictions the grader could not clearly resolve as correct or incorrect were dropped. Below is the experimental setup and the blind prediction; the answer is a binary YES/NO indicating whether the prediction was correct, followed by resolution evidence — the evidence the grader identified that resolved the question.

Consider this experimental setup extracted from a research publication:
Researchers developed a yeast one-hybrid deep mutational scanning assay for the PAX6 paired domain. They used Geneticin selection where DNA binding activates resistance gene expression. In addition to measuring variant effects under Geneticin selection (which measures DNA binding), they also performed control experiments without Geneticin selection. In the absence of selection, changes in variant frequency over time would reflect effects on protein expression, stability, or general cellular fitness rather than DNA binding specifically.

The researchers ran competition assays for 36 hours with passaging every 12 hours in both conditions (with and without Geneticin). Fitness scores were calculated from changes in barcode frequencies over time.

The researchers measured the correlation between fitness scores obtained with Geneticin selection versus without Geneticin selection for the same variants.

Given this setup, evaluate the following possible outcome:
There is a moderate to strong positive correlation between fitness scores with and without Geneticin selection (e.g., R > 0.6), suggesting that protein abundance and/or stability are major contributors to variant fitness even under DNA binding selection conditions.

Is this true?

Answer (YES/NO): NO